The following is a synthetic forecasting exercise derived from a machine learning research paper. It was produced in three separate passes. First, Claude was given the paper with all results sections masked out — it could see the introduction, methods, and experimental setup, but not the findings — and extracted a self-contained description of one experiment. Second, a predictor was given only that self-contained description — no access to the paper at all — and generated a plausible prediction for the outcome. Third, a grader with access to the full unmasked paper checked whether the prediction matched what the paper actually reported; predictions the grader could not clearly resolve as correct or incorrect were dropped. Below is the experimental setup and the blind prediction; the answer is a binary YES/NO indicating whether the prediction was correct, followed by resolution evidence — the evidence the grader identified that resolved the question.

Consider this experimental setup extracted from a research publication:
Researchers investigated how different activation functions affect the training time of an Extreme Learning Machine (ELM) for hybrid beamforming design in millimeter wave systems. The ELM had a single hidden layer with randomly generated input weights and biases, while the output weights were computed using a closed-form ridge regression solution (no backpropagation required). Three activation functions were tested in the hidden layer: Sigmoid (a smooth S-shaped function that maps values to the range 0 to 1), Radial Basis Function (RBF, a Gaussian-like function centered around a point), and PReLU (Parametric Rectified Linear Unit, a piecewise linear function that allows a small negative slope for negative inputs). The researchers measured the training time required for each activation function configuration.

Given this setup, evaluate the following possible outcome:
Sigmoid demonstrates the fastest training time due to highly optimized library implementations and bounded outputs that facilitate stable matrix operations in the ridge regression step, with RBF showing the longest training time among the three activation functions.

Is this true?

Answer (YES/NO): NO